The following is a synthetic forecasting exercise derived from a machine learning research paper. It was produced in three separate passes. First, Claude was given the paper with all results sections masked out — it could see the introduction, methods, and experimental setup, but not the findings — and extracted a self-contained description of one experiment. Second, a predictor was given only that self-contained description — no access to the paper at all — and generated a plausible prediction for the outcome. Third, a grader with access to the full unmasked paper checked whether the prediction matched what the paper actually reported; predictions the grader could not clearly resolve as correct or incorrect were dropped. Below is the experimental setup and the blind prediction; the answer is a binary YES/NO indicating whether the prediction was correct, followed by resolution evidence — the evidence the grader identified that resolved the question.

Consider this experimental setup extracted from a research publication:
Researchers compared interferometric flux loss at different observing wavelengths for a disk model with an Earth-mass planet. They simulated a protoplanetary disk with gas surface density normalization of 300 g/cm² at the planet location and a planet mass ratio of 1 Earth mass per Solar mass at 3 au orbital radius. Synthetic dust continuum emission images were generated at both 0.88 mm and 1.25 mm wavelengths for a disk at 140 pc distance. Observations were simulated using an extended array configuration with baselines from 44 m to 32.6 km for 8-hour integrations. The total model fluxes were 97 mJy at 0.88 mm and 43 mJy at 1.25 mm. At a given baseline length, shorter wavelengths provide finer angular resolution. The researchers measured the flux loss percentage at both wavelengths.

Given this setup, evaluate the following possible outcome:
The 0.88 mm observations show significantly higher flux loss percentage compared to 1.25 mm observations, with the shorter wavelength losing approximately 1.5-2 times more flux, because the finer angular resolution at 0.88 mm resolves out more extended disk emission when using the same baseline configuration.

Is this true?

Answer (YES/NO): YES